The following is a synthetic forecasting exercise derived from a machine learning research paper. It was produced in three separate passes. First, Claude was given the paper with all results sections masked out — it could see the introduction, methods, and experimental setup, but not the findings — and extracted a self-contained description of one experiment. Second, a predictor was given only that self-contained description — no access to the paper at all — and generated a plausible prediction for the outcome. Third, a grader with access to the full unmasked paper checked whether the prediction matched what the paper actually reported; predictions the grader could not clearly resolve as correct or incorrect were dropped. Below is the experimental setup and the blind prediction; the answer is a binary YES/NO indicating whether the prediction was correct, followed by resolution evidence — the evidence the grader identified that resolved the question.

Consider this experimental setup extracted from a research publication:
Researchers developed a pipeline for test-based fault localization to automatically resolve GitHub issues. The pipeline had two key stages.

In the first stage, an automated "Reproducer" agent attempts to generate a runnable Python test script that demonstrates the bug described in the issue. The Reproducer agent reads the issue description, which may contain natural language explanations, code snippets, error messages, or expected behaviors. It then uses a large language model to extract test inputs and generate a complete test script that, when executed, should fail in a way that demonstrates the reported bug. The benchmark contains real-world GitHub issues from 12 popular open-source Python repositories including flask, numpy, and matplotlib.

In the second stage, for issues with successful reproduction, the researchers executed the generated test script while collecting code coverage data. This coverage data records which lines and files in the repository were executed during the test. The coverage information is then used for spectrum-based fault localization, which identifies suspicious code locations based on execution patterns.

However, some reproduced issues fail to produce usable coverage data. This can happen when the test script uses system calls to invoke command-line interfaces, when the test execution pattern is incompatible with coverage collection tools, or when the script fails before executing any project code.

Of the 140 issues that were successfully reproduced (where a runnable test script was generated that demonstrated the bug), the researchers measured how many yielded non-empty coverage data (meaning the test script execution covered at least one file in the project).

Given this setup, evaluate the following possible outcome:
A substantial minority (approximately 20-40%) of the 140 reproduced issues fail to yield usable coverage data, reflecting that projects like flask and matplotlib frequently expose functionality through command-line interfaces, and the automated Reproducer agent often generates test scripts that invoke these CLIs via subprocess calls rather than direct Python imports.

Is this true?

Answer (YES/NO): YES